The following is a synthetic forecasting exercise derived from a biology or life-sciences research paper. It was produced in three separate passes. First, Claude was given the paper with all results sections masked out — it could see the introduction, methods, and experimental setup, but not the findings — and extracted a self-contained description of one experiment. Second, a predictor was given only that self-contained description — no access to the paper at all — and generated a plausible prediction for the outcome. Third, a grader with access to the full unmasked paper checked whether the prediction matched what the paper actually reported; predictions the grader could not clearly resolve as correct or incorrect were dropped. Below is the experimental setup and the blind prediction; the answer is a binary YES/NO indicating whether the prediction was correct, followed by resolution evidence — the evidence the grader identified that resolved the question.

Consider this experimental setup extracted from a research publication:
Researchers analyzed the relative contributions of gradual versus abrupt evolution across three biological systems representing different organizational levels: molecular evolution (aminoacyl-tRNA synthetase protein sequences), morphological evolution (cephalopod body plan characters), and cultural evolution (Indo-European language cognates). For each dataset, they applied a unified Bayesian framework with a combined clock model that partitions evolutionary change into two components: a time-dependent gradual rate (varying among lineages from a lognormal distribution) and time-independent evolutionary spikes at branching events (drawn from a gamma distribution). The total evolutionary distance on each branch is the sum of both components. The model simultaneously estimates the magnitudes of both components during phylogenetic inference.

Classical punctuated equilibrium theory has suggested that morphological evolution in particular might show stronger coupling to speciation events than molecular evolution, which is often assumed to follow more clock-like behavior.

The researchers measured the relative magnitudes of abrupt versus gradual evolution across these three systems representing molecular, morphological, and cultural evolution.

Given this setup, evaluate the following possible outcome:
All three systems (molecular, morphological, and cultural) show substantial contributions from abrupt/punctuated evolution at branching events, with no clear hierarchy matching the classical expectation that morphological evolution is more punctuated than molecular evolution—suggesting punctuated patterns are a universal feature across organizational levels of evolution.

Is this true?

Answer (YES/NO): NO